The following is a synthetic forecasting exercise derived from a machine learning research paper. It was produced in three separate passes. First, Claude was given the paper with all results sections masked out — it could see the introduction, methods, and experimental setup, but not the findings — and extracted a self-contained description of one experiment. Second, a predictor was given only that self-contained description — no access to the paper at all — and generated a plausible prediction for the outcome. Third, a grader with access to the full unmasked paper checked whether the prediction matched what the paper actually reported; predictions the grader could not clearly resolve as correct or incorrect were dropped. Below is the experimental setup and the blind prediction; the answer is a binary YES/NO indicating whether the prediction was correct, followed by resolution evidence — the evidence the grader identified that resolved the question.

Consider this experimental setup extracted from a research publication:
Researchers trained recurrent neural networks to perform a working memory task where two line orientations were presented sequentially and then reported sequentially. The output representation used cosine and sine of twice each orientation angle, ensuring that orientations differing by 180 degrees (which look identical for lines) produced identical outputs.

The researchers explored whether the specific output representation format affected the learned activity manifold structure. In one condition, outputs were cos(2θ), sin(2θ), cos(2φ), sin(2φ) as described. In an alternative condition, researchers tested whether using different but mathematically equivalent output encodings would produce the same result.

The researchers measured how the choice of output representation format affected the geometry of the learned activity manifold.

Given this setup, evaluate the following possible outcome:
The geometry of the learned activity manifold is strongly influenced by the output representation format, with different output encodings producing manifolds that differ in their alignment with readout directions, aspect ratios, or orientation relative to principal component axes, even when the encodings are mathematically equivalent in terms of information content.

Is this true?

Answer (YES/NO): NO